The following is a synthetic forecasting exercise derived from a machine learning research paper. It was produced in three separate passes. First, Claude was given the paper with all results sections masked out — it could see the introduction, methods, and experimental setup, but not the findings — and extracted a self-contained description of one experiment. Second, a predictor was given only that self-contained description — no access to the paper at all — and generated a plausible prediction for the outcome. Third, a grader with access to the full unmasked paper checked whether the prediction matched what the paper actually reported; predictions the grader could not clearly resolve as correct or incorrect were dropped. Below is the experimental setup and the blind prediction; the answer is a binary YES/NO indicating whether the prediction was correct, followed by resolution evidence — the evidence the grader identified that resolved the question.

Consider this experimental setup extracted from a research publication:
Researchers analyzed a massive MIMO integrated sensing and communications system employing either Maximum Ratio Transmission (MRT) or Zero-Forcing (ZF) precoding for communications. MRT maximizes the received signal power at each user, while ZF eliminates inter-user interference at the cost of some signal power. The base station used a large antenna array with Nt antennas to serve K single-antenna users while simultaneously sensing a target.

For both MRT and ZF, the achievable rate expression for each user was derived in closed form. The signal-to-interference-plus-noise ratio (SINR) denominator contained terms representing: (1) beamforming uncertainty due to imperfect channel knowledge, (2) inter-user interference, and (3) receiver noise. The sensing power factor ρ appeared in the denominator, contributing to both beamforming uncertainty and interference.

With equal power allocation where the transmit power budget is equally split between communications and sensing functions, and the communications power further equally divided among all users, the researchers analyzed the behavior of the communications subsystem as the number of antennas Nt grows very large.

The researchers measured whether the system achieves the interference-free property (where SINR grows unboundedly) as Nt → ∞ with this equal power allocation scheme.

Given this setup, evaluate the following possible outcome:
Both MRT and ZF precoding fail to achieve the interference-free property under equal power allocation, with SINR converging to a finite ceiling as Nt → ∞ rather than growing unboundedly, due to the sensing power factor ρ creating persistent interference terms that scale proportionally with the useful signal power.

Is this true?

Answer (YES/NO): NO